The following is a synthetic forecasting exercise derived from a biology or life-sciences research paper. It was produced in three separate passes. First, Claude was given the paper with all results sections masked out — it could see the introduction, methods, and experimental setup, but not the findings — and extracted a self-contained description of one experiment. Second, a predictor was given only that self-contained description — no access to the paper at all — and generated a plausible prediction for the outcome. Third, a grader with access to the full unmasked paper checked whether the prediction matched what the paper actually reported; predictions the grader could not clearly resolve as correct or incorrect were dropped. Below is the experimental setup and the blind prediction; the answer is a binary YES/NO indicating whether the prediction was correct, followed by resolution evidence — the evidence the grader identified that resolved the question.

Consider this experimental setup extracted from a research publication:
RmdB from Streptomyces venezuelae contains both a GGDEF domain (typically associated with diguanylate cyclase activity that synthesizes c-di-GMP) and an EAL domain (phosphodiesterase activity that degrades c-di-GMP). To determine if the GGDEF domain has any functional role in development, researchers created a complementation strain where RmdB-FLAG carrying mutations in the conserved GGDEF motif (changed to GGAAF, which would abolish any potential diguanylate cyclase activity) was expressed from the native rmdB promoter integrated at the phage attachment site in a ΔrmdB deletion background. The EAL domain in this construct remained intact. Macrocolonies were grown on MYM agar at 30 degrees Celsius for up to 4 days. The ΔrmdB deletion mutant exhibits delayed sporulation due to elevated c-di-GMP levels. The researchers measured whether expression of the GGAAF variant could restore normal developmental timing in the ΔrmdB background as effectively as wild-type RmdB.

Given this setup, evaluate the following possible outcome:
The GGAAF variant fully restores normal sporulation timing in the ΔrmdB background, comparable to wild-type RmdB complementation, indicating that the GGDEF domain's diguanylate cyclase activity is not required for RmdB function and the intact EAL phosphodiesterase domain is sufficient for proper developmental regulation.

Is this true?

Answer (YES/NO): YES